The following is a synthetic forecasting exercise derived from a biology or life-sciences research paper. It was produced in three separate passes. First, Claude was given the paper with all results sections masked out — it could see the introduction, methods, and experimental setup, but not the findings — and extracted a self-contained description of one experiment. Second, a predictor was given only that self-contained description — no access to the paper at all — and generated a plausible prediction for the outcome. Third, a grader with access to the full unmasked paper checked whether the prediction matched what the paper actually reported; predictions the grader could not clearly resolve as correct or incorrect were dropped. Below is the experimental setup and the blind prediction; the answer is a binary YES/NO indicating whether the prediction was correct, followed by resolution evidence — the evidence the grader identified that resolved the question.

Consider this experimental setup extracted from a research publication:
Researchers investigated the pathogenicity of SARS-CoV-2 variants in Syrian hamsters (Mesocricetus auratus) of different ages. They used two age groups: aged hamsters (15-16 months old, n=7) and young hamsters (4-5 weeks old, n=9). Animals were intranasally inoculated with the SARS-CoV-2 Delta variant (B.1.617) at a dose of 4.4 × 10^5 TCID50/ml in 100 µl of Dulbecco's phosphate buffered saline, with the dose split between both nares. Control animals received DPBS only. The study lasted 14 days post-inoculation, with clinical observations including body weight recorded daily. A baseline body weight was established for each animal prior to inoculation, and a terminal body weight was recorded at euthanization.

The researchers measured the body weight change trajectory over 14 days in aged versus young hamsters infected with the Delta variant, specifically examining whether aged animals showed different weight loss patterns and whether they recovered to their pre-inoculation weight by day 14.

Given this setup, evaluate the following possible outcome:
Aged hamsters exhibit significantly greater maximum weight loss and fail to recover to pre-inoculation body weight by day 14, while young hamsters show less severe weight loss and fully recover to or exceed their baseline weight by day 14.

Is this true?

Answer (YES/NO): YES